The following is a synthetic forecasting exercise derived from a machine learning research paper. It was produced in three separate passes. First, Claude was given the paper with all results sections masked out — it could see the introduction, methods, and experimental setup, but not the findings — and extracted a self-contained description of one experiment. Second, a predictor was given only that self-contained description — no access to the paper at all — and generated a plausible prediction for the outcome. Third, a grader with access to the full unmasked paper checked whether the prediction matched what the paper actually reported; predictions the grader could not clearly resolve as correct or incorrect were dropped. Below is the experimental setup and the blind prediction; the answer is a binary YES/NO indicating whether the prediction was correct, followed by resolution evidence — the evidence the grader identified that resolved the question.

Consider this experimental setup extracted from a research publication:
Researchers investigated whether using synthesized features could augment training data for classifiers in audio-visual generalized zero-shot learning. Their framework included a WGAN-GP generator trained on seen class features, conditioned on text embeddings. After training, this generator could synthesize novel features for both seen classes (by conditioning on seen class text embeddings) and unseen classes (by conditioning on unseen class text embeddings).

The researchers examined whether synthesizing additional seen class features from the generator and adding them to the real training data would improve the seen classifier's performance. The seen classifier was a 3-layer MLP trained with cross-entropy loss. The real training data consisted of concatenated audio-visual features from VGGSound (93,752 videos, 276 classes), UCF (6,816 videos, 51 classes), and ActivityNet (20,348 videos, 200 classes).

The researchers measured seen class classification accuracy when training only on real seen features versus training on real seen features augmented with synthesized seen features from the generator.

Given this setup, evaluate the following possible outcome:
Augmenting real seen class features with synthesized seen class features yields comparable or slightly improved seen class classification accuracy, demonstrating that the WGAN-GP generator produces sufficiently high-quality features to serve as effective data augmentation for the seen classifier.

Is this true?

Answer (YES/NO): NO